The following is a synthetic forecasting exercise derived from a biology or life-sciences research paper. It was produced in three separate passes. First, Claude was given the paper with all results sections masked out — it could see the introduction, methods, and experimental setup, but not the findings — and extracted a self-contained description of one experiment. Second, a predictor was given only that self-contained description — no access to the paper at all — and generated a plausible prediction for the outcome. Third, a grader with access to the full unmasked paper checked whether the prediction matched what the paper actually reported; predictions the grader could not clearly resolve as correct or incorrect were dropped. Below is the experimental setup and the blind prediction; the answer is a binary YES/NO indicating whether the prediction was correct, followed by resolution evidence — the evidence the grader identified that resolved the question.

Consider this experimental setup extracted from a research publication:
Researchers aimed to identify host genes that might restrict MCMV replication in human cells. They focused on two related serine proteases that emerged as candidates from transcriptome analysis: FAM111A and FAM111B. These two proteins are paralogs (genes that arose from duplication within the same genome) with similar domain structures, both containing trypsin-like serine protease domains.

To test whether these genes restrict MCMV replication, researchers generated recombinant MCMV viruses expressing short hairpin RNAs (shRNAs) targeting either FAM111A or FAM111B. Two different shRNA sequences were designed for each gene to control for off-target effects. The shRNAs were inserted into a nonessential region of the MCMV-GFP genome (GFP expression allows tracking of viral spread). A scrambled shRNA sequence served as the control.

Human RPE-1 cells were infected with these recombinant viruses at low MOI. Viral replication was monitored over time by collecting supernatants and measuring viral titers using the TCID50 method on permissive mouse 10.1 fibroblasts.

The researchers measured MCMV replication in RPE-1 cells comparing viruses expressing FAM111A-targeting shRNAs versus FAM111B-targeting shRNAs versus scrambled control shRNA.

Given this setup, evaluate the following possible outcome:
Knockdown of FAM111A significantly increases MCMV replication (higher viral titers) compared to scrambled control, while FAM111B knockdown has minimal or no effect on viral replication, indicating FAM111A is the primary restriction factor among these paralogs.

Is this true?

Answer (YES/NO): NO